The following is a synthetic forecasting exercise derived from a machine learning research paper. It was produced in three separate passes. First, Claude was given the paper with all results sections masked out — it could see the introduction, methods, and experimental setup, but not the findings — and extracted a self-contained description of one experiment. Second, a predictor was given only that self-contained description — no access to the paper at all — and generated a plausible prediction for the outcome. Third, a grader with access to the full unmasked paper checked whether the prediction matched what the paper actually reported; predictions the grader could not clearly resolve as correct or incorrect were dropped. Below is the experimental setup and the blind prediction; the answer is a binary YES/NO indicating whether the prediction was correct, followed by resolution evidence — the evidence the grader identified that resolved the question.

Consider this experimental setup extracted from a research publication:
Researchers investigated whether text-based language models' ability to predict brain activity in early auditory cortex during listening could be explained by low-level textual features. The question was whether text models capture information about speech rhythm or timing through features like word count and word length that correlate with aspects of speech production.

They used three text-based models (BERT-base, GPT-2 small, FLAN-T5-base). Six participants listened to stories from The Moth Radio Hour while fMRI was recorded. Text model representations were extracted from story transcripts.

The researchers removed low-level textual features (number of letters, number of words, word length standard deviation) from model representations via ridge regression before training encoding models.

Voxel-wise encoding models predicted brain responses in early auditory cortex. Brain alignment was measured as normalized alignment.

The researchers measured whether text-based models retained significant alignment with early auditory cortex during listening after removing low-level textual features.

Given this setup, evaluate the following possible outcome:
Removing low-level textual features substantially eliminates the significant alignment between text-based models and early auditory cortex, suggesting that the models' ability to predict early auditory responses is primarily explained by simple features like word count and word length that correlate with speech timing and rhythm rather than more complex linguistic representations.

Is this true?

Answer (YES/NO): YES